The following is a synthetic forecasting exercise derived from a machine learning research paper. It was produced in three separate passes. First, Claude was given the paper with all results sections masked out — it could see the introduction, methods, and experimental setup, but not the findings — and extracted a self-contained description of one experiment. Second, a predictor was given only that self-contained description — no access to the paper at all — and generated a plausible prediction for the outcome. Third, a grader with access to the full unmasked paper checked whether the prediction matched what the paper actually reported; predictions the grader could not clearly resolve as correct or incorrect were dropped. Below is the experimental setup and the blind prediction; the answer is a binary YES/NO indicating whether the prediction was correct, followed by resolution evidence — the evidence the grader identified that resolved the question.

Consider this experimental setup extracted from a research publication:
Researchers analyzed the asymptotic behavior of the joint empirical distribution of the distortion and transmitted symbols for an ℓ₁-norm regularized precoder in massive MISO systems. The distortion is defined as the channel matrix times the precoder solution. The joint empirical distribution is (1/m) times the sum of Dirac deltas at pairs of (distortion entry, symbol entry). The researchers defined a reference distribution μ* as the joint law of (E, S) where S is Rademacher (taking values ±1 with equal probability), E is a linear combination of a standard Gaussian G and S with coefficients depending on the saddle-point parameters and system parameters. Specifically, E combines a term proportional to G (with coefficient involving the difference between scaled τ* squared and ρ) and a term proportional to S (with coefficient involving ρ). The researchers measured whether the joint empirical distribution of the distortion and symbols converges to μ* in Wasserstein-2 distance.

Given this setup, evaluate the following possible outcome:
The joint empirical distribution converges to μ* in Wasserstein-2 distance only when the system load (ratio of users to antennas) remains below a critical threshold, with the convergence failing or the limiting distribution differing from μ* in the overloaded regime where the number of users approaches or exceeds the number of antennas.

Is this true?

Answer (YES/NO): NO